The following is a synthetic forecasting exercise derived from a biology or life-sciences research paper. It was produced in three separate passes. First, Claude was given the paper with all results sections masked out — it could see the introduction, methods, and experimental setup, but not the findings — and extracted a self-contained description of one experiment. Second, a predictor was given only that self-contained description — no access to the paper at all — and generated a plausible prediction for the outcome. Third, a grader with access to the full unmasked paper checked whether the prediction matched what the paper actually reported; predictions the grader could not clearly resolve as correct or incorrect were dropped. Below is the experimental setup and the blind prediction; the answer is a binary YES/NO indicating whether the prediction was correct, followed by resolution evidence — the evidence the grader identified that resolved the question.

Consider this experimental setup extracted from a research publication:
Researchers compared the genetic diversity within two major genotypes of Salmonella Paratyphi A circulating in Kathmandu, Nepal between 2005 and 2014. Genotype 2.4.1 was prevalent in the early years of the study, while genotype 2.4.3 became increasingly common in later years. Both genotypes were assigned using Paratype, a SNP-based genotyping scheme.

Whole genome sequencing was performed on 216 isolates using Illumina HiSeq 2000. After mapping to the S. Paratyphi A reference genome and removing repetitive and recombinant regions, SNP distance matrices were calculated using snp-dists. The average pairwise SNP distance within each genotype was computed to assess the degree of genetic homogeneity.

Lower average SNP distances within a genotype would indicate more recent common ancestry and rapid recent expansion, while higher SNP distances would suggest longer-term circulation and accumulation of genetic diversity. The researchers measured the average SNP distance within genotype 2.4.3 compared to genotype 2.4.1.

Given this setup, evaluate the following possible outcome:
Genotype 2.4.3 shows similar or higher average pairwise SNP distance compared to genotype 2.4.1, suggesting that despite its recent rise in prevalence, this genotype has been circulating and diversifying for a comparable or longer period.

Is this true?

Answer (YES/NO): NO